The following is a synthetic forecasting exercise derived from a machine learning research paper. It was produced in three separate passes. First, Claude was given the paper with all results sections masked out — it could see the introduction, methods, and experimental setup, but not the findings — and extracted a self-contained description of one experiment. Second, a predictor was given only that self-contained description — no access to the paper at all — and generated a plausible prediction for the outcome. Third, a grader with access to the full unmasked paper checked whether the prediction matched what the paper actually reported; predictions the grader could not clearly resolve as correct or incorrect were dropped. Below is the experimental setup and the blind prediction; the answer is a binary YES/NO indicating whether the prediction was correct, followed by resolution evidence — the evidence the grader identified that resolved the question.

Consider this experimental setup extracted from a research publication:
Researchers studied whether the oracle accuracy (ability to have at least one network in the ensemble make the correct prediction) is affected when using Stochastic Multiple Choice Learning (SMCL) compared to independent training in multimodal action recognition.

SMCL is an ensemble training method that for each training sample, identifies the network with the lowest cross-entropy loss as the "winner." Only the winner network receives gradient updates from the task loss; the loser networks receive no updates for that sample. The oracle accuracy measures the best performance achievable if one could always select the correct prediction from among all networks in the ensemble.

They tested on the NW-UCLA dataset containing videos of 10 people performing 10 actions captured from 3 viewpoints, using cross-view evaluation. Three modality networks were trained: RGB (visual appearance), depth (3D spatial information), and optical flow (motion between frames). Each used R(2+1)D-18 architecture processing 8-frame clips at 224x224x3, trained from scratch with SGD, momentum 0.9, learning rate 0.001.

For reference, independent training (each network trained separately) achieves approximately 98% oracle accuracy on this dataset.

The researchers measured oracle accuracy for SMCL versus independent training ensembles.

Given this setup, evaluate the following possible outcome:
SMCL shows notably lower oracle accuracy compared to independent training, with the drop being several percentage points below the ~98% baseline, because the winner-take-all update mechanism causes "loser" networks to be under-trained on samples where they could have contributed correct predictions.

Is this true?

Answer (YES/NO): YES